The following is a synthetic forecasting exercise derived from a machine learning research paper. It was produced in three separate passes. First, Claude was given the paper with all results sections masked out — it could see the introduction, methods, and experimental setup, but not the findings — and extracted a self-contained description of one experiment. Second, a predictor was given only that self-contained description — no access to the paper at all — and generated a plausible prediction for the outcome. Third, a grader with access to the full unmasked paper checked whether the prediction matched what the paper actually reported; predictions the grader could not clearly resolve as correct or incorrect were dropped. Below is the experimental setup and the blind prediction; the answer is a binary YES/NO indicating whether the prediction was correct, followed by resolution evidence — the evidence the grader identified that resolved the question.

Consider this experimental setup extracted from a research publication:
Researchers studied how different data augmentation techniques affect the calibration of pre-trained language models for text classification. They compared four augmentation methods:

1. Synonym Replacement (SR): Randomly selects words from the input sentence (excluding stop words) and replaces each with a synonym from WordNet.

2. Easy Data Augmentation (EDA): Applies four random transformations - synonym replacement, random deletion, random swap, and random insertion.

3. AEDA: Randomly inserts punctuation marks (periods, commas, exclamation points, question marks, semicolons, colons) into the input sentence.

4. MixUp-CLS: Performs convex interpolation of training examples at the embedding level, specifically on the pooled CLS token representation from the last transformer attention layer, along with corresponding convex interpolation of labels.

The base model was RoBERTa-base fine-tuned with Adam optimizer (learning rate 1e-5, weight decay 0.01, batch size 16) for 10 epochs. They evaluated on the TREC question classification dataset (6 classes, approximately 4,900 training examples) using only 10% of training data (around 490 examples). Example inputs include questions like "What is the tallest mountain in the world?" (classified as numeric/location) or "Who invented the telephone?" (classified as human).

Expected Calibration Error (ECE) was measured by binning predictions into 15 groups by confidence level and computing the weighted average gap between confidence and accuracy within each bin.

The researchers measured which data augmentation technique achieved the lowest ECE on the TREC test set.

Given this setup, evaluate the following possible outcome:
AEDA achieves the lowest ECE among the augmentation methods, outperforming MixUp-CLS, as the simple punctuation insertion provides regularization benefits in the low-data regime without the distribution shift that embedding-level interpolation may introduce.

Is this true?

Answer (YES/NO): NO